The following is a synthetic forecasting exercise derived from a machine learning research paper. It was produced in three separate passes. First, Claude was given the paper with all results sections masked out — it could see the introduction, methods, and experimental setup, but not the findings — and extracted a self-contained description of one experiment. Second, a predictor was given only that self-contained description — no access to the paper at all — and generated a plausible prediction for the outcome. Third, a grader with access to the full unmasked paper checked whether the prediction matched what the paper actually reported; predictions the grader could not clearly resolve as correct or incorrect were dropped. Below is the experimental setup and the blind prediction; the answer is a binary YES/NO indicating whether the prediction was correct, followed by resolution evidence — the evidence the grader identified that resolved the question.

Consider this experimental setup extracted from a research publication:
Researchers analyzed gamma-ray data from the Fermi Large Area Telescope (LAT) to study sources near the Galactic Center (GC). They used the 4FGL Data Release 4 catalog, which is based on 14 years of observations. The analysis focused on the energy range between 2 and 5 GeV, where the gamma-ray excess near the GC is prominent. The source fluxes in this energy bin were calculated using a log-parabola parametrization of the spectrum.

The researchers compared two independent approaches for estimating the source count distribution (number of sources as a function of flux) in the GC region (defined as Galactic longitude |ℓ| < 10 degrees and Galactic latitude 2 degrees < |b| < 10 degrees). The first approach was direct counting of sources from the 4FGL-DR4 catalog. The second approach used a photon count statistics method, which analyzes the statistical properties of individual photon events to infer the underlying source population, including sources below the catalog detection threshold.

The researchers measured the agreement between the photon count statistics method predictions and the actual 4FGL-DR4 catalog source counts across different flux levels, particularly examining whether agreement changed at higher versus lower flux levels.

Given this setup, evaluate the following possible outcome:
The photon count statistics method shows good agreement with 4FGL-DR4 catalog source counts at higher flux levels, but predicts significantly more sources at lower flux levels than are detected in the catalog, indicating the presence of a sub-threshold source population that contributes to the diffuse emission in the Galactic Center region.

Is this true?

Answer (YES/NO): YES